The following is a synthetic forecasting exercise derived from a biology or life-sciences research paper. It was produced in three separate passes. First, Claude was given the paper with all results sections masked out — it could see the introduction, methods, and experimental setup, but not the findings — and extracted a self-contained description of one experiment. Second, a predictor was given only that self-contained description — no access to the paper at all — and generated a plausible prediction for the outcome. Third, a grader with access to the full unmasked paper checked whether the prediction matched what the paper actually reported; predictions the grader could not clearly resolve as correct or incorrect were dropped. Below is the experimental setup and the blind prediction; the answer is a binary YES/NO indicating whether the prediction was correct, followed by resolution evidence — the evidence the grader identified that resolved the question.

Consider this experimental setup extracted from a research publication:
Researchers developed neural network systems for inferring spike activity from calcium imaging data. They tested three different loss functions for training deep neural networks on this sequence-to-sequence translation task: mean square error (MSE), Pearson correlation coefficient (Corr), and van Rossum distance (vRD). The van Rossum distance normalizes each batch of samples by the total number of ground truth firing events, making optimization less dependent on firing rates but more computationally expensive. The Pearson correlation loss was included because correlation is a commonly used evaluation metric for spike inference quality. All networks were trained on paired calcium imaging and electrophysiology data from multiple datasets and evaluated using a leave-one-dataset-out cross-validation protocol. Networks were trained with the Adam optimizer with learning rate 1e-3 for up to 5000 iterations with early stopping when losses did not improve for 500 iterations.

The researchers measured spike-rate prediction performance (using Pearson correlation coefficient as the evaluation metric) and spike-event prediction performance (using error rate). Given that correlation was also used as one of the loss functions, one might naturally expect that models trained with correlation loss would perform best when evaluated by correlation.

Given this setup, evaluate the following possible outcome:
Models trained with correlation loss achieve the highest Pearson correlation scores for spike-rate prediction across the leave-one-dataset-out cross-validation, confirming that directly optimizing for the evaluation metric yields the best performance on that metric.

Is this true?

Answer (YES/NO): NO